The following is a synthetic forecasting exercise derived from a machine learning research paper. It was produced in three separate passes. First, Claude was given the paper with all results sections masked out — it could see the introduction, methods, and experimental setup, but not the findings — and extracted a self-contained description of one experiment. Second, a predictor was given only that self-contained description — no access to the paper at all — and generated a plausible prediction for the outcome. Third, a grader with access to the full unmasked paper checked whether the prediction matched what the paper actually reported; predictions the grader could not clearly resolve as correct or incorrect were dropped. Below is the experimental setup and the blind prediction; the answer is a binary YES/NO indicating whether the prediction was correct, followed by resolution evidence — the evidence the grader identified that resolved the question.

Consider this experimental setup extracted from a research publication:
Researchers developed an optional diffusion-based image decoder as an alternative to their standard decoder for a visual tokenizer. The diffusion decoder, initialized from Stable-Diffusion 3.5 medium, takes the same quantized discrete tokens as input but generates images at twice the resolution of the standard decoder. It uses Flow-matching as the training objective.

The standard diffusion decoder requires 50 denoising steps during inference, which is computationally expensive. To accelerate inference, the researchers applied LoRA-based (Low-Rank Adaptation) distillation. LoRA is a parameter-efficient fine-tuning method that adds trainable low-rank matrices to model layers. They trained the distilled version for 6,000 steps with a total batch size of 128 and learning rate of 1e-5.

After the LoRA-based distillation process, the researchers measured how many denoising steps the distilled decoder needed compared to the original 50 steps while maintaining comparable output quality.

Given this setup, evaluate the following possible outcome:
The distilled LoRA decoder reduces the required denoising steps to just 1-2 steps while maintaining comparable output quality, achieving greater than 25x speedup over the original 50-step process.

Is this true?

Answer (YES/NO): NO